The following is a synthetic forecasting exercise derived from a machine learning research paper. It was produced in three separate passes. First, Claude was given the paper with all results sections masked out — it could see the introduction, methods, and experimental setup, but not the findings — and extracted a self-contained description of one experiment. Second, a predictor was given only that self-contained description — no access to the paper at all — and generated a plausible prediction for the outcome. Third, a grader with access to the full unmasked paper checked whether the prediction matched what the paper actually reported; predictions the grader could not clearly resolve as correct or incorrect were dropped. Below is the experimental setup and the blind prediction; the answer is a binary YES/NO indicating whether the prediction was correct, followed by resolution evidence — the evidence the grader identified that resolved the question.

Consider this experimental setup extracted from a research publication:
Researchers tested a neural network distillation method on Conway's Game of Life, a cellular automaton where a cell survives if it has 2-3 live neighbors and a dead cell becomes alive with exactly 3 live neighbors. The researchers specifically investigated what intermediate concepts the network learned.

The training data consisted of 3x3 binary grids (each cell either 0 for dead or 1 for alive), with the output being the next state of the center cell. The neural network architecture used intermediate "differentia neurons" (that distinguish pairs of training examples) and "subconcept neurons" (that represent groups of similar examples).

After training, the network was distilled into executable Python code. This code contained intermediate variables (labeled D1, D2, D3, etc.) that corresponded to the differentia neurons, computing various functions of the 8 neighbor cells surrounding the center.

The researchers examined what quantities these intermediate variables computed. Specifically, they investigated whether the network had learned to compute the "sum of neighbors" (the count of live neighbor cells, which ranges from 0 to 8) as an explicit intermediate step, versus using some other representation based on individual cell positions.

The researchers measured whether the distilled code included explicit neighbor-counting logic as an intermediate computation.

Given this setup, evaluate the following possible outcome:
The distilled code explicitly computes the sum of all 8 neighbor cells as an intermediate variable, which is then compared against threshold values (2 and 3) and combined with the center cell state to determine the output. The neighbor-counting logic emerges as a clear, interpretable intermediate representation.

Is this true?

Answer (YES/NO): NO